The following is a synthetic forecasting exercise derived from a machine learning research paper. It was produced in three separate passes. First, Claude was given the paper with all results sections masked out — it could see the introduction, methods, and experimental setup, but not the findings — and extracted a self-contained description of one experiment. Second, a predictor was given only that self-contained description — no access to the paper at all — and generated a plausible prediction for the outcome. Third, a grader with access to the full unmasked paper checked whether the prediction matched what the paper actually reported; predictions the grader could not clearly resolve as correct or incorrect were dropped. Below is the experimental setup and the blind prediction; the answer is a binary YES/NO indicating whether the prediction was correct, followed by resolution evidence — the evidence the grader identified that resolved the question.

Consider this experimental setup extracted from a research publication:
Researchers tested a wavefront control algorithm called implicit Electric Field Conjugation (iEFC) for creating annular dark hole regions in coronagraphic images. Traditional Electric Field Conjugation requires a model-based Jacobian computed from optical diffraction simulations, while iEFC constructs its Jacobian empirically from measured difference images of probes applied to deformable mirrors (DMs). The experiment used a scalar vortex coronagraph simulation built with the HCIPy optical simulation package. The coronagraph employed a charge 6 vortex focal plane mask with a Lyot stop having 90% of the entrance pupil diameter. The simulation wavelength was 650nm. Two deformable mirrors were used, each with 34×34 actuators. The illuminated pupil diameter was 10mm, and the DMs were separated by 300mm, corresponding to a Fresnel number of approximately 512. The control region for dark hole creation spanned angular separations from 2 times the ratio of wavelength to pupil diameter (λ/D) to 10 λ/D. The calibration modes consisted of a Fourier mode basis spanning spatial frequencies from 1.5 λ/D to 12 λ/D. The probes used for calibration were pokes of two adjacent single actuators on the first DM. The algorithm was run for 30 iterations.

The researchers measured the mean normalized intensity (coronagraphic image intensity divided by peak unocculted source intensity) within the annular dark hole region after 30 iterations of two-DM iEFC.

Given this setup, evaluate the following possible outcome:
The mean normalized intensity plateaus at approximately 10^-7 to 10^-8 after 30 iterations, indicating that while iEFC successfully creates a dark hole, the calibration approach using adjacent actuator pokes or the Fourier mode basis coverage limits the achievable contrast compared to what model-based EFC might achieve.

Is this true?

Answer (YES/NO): NO